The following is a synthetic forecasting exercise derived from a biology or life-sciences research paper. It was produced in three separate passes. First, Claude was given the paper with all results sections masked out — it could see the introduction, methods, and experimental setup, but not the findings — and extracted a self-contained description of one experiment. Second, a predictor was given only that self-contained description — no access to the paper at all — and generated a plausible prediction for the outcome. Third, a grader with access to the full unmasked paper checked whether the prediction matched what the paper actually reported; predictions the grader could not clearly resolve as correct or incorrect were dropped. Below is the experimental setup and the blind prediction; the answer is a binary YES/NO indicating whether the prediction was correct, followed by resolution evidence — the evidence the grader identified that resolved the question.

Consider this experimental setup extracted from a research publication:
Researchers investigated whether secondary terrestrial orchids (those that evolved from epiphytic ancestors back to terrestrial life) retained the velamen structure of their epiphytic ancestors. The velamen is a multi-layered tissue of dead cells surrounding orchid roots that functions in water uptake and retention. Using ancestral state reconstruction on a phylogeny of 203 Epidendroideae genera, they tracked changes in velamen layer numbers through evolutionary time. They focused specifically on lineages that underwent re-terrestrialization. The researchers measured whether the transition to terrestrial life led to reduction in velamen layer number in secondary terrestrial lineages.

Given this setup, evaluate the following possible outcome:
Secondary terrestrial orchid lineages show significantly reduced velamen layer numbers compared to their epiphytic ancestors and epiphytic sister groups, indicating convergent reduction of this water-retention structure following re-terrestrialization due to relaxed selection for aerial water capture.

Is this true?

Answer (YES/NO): NO